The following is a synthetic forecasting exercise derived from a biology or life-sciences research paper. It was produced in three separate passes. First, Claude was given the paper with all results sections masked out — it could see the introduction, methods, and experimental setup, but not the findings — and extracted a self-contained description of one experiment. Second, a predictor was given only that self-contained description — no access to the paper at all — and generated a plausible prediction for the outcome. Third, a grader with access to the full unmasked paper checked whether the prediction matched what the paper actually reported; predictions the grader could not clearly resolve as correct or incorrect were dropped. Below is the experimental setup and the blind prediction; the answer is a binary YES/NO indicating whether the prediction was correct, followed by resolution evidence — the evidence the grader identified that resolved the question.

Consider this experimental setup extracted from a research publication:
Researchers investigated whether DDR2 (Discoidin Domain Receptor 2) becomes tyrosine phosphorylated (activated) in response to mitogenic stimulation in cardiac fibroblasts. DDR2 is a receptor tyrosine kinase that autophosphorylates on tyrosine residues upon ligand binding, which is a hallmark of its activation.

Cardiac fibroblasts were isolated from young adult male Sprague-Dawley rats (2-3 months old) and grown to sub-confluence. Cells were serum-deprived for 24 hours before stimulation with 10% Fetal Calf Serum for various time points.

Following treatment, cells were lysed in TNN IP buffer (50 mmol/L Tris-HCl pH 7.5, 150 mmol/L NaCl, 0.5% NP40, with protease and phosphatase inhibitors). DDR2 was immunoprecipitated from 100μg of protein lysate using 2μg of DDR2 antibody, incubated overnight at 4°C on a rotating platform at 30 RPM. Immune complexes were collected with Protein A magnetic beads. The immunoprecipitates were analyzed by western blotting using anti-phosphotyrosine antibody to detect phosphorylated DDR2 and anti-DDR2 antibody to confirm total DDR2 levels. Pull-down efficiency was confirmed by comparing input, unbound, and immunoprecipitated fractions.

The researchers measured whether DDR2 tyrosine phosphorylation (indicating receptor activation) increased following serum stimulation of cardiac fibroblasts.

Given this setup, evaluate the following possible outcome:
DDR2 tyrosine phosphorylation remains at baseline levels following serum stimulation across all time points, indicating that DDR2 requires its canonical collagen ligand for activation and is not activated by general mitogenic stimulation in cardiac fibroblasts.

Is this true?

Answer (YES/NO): NO